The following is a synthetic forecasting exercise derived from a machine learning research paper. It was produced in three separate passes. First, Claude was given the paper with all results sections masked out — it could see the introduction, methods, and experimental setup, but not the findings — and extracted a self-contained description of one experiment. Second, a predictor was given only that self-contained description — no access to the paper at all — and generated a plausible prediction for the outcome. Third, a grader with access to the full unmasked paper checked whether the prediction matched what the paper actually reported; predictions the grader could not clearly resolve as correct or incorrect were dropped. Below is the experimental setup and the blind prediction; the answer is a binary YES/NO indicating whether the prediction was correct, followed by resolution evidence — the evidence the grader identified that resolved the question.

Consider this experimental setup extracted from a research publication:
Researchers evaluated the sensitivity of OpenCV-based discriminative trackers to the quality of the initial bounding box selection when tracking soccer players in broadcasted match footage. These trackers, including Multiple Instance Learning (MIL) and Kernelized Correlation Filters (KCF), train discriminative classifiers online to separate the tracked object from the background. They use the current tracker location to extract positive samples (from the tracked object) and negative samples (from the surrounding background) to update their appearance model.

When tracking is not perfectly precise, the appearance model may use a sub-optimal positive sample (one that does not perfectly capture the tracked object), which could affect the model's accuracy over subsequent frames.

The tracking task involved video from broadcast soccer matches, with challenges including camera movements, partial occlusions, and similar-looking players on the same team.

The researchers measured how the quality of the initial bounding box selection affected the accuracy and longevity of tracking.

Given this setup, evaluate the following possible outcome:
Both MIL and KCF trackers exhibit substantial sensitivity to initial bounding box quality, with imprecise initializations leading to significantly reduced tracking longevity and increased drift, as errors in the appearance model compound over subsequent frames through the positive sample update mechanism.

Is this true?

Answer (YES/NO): YES